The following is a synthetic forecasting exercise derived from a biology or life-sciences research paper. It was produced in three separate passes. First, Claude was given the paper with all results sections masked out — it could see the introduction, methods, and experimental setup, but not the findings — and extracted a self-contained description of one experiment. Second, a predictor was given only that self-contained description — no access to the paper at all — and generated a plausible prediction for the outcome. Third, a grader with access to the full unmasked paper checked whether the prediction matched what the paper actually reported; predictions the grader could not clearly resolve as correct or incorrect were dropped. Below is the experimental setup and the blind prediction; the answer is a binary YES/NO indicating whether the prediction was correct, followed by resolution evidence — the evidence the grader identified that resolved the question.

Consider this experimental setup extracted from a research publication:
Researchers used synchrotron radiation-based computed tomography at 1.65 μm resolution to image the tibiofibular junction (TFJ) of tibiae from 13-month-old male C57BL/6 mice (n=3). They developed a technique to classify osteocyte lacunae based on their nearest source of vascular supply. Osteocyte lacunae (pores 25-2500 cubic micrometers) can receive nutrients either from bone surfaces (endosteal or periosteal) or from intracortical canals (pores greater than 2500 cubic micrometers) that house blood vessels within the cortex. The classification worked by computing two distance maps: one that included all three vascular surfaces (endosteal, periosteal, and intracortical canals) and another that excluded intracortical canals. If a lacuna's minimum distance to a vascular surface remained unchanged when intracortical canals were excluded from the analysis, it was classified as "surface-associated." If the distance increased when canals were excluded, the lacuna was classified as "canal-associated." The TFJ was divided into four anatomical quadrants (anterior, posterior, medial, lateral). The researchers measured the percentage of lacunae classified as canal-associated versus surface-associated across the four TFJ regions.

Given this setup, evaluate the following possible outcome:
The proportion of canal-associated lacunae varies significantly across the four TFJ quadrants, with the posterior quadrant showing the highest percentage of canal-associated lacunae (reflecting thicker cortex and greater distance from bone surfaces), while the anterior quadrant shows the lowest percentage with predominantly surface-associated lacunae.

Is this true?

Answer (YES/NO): YES